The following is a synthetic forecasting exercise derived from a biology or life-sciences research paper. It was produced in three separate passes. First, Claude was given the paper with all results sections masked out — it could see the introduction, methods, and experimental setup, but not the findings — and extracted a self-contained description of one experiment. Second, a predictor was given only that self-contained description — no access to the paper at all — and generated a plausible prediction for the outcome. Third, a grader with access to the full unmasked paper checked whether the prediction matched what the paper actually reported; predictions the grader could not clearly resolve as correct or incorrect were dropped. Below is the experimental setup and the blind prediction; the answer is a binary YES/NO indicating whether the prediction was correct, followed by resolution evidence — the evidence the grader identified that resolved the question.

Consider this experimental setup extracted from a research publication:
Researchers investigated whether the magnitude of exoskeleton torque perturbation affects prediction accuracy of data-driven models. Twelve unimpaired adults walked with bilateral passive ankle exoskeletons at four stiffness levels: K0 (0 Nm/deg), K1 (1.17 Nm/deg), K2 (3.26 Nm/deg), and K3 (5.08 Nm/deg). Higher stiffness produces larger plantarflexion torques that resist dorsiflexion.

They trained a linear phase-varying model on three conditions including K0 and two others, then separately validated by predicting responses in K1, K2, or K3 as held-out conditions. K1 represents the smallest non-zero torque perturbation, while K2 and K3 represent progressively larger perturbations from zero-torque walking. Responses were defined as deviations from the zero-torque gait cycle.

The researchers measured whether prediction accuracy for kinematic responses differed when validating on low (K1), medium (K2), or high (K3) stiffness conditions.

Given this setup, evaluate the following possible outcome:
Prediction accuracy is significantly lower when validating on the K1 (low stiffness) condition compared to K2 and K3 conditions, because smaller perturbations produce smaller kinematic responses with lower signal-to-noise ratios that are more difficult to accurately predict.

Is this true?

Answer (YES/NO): YES